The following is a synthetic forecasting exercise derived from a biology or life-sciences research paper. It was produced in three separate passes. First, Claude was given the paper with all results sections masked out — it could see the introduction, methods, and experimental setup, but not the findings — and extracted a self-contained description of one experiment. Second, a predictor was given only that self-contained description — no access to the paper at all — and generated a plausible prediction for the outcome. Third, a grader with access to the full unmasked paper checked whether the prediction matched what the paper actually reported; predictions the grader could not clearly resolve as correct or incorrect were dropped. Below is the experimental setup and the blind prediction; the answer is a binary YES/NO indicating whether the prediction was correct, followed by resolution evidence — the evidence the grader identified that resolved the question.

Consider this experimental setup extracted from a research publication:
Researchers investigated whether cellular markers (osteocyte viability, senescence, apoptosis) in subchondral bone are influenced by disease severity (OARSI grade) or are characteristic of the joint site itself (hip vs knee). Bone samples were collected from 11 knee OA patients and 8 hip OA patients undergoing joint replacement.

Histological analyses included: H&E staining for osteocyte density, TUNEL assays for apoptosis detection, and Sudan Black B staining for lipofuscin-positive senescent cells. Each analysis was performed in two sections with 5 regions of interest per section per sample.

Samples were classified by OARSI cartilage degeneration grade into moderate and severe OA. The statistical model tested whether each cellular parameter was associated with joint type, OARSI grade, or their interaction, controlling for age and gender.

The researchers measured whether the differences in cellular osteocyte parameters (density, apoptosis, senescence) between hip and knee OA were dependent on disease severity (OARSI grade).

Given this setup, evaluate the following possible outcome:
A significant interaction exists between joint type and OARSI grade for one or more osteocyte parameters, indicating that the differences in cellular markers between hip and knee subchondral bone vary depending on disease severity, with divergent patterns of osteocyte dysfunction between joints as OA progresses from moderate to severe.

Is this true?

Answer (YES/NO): NO